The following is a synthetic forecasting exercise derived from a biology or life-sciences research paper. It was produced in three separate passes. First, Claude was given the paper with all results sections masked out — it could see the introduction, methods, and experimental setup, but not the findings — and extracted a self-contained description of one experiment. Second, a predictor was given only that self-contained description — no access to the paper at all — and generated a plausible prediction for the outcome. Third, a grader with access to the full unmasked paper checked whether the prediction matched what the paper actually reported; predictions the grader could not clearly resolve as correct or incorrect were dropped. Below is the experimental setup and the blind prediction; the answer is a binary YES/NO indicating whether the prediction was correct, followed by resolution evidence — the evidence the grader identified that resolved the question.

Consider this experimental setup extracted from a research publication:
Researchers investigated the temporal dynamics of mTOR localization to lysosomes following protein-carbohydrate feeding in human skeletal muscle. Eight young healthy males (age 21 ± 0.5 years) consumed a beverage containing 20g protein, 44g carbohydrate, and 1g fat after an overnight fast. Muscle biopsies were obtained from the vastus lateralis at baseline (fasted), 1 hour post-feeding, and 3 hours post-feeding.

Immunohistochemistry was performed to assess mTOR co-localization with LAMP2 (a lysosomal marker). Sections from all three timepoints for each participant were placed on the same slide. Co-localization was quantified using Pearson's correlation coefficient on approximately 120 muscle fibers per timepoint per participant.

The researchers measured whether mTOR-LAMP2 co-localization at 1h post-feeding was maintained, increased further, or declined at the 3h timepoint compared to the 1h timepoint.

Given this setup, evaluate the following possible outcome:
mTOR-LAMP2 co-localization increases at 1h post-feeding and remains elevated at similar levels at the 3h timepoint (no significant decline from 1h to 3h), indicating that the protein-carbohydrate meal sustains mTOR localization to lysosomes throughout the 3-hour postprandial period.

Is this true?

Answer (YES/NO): NO